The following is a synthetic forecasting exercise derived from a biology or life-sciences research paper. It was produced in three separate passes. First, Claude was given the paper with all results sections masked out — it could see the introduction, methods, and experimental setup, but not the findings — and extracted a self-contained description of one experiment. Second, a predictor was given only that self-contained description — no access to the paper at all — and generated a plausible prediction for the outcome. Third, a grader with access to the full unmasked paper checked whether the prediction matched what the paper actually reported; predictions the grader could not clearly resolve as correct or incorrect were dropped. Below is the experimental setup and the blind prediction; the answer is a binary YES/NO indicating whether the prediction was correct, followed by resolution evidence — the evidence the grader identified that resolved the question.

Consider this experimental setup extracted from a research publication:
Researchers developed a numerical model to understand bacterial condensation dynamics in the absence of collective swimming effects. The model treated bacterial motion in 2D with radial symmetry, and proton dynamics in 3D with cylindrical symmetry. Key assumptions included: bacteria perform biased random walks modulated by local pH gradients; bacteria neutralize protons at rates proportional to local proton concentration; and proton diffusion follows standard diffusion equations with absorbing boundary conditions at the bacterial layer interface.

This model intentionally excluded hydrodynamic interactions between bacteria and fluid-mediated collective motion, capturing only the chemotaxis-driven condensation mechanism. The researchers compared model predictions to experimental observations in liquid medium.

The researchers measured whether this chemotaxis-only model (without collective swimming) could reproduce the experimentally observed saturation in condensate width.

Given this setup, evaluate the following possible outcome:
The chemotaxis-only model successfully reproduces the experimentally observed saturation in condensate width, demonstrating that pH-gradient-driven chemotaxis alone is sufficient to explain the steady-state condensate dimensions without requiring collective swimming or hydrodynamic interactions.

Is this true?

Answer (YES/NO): NO